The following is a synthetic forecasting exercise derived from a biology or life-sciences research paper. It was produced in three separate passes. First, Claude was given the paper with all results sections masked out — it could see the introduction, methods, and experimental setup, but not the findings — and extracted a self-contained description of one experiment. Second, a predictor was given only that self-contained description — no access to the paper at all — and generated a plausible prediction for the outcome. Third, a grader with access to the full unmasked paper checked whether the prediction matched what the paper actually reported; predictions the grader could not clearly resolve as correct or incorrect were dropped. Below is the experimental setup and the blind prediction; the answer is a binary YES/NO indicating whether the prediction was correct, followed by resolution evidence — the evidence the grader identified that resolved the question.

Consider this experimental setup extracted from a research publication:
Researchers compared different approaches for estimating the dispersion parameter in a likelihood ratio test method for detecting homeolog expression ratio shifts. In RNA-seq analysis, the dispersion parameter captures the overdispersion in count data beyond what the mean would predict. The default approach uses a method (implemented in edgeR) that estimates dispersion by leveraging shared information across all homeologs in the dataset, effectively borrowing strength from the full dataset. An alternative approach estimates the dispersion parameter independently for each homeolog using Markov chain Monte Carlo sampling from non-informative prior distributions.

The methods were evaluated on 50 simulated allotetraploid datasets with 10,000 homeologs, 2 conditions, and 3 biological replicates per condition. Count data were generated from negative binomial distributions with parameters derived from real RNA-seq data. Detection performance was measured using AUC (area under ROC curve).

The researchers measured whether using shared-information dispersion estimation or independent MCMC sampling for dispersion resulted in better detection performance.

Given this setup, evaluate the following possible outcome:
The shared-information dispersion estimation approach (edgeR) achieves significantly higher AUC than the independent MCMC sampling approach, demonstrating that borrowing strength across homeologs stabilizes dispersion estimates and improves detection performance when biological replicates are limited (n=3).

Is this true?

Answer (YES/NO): NO